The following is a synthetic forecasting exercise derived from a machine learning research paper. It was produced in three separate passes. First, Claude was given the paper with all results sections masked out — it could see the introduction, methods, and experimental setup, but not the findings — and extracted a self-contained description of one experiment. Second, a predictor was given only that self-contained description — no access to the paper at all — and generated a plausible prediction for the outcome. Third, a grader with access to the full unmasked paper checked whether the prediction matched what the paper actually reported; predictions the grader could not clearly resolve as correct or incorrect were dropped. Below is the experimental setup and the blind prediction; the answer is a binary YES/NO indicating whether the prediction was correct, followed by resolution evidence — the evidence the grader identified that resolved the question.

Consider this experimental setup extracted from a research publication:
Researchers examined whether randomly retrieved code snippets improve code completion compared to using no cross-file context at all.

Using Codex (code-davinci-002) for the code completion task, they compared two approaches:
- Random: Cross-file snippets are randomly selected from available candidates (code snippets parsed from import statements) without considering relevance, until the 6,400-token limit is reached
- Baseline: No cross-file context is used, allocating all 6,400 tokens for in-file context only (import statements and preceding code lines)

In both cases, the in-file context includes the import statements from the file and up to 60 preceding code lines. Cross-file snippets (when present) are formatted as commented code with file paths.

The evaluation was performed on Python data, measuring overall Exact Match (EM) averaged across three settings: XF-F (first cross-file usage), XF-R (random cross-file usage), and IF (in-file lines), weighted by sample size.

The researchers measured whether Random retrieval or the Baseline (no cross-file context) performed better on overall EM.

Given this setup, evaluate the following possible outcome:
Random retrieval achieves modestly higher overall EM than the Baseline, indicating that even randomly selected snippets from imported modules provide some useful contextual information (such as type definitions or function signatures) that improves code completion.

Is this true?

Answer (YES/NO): YES